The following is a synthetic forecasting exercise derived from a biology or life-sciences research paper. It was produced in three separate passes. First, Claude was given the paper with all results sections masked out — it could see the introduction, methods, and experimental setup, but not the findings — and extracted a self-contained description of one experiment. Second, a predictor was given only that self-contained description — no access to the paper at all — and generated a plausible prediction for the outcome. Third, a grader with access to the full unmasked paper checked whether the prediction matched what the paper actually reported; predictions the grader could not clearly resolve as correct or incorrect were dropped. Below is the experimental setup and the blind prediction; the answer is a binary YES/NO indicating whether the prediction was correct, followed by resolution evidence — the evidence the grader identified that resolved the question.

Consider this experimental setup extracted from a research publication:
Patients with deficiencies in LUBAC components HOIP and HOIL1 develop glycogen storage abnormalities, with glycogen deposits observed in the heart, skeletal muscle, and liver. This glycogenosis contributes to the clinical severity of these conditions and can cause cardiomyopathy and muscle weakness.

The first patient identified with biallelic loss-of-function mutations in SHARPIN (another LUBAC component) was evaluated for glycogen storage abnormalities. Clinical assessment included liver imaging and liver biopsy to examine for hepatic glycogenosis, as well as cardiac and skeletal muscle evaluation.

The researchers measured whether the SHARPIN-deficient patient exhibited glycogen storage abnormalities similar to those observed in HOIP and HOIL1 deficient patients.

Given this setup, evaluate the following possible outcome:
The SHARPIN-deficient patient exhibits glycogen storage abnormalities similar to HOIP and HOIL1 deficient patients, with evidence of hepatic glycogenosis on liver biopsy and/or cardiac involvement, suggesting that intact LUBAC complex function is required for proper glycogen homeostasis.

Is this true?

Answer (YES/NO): NO